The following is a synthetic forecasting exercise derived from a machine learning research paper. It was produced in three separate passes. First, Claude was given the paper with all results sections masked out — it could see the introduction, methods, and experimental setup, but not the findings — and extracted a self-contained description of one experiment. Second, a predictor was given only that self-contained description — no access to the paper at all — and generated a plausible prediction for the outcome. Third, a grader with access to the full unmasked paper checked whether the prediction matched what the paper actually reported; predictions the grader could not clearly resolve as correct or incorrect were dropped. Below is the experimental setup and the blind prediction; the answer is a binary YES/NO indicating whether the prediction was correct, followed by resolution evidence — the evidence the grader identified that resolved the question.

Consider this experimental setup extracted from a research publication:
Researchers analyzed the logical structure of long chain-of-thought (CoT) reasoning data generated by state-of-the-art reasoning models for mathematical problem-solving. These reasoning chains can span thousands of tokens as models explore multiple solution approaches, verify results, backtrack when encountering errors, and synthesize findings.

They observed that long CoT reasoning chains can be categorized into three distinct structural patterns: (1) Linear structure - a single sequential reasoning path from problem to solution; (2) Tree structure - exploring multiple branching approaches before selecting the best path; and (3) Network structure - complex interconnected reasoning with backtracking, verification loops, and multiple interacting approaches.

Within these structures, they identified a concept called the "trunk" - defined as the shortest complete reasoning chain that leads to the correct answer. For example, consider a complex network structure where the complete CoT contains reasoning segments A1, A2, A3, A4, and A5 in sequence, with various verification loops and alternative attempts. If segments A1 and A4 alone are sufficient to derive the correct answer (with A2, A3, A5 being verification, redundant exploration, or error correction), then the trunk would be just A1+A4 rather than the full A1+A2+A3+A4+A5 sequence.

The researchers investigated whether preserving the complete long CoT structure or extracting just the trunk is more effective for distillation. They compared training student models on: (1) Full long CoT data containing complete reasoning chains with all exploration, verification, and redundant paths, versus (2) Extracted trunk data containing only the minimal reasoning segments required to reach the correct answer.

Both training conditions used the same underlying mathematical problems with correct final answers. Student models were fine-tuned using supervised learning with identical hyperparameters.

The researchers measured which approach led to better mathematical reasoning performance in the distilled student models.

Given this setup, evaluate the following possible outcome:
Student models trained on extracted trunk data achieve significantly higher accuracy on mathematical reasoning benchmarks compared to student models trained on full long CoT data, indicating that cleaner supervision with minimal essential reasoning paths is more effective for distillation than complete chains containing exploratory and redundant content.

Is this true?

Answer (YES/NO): NO